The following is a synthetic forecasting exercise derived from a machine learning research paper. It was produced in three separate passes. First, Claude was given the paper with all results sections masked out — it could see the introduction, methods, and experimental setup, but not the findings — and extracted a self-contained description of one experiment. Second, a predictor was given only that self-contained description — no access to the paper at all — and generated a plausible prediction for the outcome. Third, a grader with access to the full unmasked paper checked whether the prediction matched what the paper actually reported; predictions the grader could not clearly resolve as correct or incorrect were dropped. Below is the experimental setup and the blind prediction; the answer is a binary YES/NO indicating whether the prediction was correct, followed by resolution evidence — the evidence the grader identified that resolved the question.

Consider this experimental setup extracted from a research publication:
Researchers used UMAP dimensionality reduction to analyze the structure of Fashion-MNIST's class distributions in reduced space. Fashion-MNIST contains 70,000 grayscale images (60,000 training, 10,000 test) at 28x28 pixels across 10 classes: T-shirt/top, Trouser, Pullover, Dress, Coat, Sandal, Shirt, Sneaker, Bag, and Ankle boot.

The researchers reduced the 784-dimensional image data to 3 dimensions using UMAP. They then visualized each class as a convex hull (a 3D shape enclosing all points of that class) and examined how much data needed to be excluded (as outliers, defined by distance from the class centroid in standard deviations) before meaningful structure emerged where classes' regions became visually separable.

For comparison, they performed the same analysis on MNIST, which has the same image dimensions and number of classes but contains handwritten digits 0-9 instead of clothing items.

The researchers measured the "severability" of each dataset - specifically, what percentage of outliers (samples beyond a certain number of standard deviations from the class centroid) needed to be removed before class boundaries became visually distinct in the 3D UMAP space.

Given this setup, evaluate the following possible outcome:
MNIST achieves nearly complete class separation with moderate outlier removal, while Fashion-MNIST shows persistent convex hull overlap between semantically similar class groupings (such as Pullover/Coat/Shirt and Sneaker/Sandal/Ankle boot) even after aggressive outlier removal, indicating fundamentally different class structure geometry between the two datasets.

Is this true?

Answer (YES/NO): YES